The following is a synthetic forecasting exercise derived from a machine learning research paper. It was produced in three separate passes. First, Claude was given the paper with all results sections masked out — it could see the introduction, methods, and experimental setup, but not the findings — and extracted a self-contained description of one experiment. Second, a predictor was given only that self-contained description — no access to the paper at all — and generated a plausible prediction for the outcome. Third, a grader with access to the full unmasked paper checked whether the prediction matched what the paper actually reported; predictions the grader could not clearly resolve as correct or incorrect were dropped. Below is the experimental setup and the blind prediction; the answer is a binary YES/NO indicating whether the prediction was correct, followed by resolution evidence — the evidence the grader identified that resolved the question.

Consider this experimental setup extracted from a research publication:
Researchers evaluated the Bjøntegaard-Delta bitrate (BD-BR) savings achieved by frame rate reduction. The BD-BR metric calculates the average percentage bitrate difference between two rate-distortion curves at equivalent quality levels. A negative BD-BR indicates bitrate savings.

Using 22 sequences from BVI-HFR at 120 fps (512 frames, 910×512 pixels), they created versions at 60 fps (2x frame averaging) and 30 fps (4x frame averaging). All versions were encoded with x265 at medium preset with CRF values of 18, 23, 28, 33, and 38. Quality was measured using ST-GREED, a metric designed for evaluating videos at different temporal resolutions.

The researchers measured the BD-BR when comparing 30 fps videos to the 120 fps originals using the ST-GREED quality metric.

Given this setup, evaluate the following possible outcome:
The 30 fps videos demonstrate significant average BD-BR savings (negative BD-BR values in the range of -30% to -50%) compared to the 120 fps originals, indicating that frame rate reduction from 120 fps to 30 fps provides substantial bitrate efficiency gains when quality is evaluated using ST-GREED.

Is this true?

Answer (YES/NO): NO